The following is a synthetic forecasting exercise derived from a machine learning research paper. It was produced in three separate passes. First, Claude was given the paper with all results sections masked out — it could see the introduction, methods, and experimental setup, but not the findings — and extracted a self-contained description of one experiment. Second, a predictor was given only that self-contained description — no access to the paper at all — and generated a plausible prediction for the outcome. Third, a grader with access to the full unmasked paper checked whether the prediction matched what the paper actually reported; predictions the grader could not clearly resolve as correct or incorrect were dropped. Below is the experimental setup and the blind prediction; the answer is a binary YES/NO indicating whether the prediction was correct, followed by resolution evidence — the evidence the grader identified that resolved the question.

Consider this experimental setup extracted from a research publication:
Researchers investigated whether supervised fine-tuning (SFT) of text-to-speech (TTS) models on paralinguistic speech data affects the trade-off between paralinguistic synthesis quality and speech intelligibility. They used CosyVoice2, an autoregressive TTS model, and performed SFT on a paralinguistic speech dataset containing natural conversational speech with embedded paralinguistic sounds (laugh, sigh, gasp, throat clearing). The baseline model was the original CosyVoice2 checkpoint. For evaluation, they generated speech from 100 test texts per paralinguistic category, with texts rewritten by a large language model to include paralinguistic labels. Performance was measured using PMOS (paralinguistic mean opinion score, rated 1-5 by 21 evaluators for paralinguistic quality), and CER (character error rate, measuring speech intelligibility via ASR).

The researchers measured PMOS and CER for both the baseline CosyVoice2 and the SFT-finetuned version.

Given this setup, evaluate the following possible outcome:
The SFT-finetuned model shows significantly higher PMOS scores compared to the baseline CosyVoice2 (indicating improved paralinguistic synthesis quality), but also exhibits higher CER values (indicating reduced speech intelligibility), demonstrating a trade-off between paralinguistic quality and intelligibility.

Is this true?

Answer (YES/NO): YES